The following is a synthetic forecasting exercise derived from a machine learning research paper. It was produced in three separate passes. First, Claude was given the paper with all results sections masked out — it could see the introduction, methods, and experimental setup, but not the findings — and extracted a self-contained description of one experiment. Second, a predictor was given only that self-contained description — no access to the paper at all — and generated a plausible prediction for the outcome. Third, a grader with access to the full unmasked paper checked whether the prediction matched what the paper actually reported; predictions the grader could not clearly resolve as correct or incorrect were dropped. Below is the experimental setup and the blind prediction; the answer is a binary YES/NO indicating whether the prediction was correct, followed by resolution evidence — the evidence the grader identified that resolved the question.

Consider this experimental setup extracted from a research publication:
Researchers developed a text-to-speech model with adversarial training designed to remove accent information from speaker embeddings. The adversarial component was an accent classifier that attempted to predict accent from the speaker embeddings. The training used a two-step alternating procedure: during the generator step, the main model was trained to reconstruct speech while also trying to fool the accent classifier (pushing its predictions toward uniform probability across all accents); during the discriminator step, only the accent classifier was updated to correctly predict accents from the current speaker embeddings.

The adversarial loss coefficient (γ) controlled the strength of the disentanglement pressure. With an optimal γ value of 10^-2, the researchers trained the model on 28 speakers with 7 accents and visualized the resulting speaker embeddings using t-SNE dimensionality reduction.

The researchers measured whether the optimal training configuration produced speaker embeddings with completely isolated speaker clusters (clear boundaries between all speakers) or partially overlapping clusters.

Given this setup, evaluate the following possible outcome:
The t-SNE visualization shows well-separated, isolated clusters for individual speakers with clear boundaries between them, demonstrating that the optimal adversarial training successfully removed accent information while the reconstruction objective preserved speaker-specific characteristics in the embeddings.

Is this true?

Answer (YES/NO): NO